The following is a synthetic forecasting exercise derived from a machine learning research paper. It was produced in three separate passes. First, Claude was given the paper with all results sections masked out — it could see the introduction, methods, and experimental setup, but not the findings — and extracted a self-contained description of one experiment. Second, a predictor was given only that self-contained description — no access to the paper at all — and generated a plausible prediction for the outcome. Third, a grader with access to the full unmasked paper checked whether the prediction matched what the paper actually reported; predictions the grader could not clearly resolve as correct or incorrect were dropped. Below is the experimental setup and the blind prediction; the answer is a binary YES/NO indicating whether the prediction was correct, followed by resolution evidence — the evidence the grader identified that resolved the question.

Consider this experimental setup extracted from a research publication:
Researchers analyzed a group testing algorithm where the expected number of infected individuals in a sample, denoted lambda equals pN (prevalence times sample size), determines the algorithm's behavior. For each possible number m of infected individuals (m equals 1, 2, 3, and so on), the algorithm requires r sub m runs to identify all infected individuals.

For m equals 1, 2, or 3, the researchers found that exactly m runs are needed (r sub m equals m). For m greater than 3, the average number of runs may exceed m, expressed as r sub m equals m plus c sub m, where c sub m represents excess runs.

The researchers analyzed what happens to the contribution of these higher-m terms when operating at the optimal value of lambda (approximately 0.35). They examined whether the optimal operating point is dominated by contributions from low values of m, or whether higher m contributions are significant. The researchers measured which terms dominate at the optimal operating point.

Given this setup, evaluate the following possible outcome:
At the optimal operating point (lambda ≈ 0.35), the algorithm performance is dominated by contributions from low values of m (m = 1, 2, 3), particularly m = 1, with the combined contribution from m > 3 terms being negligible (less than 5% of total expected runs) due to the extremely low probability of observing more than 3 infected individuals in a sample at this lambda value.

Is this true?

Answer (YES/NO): YES